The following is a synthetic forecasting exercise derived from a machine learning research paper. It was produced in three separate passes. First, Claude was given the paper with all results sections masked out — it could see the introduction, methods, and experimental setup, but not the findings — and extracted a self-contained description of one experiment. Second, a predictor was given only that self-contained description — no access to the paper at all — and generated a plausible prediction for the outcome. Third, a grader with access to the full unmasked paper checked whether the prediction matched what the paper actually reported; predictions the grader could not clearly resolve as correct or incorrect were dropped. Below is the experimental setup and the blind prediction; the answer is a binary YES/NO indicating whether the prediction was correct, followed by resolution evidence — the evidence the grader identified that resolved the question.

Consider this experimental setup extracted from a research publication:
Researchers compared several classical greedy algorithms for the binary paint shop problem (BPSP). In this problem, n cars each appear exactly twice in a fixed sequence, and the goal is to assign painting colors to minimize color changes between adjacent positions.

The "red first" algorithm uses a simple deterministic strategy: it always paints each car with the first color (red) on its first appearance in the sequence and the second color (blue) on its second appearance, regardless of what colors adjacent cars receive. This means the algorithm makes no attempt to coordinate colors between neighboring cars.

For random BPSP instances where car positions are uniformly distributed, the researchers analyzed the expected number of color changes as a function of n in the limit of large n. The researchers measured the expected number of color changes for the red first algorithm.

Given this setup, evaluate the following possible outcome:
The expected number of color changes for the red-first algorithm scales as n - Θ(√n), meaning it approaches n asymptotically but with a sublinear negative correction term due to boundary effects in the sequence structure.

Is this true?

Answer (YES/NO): NO